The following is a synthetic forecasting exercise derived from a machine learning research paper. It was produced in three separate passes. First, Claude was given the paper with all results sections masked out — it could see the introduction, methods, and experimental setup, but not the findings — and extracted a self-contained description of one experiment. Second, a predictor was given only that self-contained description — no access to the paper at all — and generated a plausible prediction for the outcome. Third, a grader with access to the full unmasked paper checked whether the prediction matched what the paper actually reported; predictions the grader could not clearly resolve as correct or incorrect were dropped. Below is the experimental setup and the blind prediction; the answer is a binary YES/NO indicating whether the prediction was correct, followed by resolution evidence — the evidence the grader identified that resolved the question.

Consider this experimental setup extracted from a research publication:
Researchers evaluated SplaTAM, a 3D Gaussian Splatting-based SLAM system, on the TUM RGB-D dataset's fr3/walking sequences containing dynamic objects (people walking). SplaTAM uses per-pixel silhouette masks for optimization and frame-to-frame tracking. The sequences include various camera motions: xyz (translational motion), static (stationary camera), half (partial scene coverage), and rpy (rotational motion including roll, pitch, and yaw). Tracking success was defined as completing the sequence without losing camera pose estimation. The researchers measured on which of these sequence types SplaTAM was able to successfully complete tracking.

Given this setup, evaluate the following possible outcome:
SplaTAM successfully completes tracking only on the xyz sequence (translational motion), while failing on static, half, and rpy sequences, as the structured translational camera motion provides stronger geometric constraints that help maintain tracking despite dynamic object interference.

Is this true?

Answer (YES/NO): NO